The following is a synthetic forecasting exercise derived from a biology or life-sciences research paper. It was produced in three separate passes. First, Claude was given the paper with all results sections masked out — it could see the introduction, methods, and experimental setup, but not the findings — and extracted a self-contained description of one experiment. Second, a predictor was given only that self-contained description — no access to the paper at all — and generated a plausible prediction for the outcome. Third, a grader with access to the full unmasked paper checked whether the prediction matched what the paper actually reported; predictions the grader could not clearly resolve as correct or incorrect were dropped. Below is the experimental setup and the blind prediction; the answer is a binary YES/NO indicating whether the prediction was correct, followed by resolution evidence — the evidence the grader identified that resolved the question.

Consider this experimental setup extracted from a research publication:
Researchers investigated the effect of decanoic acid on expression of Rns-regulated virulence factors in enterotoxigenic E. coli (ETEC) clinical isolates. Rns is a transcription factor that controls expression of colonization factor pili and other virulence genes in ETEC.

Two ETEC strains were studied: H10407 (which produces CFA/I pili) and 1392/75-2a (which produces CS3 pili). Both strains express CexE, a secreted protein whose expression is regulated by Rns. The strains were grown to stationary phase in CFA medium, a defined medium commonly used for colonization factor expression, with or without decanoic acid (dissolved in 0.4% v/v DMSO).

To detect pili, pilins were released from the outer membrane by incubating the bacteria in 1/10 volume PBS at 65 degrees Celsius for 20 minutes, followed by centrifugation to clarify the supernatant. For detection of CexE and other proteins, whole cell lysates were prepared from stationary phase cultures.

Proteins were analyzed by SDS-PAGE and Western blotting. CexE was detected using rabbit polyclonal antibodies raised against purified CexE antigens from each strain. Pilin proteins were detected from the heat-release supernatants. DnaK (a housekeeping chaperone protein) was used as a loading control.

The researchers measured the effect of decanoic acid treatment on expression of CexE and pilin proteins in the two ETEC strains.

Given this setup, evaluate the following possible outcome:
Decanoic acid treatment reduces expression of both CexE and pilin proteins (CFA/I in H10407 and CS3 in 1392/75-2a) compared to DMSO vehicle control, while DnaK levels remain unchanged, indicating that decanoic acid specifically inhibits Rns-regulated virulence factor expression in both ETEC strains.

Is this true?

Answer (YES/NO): NO